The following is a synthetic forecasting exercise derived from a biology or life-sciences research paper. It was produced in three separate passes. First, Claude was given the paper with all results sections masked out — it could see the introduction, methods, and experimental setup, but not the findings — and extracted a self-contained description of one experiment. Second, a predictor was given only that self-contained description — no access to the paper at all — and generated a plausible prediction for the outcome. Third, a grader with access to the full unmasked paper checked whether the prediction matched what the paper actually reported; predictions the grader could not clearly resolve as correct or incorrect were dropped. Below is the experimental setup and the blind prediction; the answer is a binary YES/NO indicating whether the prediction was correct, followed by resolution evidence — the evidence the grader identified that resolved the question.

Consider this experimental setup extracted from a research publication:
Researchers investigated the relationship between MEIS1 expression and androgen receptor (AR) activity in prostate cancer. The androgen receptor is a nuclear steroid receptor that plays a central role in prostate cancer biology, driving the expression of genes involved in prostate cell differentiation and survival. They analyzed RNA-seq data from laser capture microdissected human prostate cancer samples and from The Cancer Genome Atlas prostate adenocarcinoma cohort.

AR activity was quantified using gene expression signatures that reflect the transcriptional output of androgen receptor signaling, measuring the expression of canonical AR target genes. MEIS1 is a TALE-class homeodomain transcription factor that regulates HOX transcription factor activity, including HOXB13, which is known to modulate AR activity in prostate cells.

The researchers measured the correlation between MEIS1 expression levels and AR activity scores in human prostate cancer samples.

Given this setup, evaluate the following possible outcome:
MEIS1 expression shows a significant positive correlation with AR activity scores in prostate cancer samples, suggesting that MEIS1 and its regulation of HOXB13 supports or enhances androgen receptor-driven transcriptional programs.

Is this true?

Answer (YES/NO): NO